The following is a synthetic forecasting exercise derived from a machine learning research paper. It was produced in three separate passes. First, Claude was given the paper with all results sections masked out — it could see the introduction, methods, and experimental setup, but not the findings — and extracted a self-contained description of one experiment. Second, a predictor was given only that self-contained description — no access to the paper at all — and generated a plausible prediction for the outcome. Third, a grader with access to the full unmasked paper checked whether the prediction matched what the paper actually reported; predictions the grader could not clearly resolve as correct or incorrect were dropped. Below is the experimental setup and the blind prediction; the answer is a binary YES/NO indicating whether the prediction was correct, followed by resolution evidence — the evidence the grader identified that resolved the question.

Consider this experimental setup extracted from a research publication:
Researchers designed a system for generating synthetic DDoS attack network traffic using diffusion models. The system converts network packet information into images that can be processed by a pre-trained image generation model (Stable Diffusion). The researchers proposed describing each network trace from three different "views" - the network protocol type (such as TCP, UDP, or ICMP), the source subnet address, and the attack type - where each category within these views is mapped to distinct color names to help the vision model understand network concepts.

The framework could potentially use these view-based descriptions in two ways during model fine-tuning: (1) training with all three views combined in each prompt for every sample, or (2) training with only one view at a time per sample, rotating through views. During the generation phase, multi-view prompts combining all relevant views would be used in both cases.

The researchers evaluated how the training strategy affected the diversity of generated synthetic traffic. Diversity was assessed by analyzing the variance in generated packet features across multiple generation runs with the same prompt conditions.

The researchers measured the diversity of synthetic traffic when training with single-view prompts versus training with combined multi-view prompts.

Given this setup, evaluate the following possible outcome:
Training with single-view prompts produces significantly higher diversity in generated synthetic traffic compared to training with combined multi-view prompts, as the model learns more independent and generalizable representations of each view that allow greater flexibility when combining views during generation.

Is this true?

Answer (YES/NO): YES